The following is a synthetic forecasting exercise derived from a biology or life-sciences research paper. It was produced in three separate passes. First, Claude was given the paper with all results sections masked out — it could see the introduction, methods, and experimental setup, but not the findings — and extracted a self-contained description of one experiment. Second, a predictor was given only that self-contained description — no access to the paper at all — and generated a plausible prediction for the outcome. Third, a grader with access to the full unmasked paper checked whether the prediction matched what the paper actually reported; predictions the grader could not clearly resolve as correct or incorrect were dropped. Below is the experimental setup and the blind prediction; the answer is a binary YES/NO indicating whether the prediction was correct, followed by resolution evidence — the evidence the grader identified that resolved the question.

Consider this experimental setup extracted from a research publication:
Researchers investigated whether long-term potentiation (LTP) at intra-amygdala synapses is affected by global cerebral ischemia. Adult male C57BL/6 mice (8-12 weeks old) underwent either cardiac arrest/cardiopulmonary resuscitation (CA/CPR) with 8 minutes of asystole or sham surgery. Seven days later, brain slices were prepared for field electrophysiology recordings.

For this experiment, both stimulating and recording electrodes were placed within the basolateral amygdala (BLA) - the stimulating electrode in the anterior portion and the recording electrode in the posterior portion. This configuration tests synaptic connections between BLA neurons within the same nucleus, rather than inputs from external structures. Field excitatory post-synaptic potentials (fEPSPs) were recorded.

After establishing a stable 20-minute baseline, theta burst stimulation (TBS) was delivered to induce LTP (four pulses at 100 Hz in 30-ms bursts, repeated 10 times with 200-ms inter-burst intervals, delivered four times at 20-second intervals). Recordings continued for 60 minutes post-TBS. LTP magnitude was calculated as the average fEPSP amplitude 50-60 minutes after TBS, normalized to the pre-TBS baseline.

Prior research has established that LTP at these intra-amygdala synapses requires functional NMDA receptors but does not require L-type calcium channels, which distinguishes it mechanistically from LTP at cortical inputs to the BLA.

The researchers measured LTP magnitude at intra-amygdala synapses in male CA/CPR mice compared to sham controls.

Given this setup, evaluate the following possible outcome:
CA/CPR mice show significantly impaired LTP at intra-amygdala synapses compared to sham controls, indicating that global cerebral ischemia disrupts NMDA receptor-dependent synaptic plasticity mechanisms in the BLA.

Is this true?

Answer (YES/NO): NO